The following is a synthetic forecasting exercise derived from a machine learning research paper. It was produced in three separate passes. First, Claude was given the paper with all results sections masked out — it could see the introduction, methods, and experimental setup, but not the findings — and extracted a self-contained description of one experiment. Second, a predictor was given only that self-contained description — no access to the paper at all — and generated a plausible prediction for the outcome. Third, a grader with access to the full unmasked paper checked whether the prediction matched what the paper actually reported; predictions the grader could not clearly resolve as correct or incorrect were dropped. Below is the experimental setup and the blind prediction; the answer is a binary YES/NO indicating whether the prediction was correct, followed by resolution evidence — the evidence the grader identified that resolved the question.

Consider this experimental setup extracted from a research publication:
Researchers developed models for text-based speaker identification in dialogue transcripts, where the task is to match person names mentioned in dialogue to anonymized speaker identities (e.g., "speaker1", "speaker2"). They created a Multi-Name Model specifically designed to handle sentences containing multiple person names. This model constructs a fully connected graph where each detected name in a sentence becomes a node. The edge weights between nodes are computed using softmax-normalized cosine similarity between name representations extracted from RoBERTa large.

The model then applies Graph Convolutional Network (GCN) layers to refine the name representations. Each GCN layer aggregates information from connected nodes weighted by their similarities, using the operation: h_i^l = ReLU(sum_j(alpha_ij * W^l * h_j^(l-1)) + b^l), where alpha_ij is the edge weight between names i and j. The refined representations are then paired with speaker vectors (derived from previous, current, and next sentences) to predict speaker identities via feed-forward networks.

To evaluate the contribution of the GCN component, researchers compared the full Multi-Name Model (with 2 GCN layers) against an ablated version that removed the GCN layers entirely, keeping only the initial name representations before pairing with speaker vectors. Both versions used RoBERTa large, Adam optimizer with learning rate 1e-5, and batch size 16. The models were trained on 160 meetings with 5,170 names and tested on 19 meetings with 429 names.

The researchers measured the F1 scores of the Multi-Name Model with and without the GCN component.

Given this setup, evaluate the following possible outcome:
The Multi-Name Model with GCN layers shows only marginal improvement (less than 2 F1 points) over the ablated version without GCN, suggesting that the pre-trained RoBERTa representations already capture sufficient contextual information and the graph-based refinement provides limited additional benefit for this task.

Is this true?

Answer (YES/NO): NO